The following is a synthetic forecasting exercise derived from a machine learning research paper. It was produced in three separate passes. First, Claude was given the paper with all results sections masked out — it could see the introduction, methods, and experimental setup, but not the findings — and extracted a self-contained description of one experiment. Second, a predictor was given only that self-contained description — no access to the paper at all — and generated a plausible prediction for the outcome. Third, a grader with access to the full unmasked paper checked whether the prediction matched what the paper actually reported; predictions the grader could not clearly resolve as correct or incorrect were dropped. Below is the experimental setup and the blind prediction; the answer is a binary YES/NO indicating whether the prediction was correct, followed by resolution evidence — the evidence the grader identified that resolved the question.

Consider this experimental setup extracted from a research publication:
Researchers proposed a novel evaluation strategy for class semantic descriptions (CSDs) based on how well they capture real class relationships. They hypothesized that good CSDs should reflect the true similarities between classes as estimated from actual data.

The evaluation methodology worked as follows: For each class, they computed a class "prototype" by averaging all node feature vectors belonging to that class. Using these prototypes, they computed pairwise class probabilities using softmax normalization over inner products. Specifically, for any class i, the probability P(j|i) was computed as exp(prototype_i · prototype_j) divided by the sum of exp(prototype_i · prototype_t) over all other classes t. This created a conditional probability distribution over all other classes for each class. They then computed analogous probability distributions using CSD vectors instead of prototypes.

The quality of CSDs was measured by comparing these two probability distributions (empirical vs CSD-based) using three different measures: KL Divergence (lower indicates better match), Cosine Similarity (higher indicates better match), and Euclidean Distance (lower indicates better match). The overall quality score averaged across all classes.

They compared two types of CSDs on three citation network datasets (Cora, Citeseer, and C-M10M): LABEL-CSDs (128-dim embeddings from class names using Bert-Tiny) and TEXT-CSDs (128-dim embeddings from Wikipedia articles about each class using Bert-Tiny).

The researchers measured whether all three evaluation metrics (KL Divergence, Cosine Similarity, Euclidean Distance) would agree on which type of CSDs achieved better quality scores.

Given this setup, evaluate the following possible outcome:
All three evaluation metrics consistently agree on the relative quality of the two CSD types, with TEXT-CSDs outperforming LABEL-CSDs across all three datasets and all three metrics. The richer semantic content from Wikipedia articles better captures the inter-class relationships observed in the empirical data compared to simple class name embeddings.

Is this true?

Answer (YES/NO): YES